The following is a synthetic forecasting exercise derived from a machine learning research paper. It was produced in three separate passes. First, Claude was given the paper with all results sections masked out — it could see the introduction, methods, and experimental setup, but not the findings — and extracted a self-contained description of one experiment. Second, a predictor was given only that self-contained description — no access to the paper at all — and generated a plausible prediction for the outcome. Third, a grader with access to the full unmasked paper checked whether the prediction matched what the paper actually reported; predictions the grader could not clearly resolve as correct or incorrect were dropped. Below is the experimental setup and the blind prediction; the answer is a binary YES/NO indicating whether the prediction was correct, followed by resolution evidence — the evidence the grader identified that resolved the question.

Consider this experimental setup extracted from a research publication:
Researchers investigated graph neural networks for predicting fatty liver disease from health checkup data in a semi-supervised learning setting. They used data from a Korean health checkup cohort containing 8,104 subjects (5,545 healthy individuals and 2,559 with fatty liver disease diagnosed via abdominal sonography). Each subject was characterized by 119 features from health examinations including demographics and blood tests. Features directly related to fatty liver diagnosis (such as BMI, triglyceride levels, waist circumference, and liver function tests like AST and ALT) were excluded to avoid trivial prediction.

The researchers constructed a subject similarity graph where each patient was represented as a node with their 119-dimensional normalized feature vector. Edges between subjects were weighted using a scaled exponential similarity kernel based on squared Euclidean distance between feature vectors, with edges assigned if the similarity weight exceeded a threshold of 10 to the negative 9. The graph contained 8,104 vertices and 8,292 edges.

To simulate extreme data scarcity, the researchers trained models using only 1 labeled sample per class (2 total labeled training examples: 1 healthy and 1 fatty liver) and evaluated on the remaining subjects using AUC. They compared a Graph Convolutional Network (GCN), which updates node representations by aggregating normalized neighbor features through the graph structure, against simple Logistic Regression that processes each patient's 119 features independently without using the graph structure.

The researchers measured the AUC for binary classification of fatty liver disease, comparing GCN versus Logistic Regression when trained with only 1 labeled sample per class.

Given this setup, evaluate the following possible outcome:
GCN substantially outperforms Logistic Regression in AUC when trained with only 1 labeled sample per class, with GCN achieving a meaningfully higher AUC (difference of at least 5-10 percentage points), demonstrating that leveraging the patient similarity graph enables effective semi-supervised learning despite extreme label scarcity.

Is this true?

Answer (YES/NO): NO